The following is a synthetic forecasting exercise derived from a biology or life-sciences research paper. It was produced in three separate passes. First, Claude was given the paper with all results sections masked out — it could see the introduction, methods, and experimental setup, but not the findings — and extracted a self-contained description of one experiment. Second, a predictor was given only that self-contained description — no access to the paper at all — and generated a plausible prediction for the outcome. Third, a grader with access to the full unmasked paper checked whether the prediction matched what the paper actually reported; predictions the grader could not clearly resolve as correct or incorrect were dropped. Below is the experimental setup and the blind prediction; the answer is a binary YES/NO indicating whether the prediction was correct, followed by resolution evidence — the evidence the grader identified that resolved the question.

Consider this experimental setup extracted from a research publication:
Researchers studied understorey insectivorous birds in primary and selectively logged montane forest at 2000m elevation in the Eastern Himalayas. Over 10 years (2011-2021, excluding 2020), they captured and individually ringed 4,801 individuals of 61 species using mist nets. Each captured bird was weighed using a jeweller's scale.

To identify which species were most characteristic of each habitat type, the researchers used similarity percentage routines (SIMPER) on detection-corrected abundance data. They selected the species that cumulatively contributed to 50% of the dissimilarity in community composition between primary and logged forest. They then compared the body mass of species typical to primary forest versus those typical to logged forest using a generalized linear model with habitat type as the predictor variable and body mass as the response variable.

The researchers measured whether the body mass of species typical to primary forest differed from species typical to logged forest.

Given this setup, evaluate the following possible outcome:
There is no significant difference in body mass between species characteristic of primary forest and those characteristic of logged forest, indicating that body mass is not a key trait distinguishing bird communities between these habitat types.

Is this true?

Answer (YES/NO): NO